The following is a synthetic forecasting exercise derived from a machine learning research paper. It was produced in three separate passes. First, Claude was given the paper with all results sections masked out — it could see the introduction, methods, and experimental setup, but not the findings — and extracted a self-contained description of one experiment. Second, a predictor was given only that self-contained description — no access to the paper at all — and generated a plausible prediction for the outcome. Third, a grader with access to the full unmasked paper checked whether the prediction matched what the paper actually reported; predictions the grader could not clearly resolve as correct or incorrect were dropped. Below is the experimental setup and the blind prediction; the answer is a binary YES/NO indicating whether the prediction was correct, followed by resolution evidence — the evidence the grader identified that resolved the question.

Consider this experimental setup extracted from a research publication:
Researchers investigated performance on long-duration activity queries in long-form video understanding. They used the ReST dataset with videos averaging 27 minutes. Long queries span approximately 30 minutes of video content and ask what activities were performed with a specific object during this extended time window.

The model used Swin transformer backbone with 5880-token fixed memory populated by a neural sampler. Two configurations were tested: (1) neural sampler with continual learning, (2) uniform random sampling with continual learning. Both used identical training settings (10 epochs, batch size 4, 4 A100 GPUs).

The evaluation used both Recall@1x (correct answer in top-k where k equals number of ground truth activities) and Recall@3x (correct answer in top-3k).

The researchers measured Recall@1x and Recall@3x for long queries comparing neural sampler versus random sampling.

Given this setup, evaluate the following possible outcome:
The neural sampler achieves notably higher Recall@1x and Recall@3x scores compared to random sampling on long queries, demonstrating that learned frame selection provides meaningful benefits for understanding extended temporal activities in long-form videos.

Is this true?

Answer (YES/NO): YES